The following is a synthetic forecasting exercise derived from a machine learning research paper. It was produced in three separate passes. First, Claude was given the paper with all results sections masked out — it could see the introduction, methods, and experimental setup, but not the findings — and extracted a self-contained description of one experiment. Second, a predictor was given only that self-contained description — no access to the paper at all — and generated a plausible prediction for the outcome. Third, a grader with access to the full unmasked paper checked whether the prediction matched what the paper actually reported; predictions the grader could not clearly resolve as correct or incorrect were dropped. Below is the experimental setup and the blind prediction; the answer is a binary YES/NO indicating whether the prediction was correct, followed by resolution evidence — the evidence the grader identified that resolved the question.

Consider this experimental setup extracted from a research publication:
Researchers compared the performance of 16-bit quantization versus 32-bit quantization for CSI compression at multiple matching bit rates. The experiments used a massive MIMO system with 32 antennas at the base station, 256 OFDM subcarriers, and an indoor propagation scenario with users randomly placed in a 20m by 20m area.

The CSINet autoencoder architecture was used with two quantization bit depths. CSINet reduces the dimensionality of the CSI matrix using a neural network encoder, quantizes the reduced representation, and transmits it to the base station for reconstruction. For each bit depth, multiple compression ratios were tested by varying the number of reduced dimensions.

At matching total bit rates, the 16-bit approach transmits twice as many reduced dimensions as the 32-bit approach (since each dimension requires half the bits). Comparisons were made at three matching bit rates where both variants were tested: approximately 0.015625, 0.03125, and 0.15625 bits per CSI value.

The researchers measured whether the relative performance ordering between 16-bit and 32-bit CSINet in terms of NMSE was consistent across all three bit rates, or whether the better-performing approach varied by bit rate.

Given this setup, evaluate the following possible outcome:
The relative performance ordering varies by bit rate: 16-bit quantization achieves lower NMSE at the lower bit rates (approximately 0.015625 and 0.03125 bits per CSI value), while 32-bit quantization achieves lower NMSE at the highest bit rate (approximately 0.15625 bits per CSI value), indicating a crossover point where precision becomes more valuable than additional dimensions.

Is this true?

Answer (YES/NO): NO